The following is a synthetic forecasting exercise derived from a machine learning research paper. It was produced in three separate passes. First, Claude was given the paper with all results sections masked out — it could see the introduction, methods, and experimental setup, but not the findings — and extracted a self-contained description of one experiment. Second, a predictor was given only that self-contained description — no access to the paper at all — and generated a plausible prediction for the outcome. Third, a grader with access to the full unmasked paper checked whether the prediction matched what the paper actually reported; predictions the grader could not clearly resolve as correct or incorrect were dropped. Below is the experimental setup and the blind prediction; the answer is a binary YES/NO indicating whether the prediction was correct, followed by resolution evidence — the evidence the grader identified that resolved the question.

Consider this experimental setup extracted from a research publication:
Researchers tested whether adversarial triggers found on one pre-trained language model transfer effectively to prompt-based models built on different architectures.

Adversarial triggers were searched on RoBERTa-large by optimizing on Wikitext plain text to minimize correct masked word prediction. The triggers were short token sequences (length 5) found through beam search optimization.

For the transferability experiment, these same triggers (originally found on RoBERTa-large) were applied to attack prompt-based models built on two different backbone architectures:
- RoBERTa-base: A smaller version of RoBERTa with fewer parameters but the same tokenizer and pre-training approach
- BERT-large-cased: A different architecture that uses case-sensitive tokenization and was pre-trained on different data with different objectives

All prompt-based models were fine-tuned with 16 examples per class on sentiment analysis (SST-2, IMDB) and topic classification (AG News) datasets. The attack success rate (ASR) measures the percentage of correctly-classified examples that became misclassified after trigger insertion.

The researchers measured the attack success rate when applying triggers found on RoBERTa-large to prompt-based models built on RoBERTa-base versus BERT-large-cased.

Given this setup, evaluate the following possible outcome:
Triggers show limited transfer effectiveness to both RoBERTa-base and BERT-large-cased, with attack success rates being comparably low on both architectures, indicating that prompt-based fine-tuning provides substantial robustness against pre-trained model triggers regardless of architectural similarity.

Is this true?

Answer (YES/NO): NO